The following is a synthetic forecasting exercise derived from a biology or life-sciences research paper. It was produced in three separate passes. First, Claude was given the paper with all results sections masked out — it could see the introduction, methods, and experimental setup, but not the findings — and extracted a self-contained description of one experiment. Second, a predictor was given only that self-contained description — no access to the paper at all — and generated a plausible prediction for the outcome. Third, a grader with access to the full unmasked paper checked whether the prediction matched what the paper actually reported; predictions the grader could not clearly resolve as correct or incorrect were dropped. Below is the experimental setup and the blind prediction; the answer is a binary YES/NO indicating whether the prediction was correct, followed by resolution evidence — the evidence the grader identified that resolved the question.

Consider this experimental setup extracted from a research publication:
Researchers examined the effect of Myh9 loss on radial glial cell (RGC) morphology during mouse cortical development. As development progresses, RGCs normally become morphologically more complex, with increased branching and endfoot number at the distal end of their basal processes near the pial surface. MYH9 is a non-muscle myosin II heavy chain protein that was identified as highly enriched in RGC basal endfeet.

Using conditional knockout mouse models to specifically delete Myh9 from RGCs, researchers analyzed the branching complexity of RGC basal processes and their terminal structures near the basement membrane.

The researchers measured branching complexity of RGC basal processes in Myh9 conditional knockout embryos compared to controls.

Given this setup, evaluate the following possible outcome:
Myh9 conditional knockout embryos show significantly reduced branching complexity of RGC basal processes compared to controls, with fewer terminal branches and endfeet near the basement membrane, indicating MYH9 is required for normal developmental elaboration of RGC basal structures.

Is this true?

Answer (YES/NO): YES